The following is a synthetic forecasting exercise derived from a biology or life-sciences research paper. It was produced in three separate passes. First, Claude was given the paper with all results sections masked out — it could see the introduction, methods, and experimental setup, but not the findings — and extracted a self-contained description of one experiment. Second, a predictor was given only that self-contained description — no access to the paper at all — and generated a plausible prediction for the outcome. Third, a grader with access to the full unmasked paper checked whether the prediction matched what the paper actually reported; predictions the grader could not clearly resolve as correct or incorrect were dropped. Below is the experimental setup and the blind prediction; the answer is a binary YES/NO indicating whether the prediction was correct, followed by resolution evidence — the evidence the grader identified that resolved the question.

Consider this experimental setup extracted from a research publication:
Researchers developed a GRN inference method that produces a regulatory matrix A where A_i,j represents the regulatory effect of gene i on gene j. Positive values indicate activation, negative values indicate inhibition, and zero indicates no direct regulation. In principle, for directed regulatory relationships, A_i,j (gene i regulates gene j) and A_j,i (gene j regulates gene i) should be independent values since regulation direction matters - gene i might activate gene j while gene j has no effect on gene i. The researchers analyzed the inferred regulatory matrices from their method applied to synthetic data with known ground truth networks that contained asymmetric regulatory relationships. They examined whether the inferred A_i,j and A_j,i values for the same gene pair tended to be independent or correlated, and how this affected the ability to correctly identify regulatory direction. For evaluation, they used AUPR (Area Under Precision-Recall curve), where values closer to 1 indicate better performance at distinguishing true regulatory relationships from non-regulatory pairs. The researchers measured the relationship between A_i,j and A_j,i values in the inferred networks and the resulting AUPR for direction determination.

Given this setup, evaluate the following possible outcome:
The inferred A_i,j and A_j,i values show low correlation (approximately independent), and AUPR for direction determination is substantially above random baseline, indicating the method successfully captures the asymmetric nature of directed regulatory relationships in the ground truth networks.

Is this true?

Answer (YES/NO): NO